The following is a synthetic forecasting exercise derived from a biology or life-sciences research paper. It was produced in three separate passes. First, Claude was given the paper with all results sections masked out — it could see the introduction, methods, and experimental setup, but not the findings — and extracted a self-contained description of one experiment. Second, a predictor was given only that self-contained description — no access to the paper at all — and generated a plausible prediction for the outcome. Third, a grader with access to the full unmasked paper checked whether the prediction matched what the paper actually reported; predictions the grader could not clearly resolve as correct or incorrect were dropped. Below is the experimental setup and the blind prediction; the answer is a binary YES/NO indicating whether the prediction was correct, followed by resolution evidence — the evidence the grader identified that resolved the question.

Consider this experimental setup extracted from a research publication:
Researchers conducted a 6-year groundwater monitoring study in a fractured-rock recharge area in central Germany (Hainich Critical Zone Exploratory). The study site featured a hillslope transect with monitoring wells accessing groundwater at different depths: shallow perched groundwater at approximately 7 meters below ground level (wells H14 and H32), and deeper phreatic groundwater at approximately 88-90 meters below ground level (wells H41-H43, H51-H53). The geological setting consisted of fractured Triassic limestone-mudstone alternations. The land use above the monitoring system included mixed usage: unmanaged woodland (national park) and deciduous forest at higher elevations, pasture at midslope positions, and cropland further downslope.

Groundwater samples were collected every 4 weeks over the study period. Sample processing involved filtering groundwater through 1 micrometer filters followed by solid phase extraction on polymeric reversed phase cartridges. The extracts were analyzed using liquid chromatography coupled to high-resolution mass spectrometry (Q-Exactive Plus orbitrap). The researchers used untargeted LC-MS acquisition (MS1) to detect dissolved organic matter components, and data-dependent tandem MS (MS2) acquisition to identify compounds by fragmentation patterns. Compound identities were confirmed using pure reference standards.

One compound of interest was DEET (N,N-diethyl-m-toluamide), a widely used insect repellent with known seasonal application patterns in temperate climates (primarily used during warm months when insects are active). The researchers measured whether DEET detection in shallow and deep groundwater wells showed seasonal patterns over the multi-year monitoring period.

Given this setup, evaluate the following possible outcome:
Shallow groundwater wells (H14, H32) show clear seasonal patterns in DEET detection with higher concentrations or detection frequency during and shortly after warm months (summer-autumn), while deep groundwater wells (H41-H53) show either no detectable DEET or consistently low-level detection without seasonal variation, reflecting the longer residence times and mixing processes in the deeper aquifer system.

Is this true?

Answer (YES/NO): NO